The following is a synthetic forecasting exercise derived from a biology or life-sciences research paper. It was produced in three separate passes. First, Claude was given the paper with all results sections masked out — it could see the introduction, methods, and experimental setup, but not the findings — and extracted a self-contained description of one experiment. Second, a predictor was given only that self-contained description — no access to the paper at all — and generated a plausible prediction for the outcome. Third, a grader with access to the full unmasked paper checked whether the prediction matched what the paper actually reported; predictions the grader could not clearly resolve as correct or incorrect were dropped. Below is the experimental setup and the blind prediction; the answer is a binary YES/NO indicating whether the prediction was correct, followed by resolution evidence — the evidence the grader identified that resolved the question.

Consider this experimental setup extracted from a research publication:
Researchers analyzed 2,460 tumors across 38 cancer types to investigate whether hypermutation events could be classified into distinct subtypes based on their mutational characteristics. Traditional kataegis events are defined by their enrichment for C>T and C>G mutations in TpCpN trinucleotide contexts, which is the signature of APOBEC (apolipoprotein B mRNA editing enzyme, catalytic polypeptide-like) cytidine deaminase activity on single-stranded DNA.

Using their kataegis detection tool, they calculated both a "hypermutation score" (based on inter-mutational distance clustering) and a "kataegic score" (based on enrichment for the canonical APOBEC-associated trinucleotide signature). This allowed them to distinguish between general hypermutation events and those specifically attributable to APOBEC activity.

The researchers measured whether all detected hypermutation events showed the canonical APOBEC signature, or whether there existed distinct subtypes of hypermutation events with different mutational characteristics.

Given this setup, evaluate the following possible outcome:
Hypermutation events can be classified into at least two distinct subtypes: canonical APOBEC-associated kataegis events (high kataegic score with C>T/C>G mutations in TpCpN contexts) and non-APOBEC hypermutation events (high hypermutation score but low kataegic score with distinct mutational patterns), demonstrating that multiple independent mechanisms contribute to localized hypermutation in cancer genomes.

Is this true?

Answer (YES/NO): YES